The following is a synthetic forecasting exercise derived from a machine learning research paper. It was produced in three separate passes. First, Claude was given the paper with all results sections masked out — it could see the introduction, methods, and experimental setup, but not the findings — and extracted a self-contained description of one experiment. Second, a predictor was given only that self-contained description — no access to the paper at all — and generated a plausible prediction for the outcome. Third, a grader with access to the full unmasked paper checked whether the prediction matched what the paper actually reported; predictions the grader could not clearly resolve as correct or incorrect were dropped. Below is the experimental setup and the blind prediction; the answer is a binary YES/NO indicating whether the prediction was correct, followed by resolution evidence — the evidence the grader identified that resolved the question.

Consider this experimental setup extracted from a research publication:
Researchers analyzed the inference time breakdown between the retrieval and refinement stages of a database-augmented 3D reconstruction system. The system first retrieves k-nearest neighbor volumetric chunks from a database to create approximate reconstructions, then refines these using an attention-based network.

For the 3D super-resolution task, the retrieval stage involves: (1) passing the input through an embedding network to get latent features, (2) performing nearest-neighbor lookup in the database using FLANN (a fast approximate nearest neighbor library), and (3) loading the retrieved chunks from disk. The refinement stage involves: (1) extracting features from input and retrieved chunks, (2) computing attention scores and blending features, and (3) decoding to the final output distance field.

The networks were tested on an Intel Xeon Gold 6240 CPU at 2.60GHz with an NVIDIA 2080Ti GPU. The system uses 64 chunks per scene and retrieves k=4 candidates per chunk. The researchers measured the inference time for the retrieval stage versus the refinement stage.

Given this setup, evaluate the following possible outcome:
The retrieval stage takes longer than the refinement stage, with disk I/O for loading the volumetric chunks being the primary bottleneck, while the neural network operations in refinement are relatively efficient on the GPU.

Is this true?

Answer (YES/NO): YES